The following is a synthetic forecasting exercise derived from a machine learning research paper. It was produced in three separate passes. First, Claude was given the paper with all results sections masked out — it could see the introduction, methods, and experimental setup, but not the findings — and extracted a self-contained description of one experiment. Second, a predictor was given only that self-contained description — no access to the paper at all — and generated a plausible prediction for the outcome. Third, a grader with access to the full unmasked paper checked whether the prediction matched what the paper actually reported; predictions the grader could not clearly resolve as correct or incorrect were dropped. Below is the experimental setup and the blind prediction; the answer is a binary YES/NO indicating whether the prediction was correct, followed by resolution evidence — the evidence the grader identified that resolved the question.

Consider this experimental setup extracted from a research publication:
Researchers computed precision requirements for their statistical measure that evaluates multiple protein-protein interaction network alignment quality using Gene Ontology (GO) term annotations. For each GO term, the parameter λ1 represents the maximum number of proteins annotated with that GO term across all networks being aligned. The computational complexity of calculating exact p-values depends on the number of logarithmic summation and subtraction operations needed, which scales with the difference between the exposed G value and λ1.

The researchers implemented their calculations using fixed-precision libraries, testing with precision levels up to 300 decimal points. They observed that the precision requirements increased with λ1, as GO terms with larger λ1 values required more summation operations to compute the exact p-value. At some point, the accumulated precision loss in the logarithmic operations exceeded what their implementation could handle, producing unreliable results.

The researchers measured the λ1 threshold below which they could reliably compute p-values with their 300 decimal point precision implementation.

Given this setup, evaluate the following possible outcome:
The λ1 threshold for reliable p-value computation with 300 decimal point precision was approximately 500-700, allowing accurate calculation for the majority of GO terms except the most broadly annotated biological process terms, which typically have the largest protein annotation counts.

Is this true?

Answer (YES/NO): NO